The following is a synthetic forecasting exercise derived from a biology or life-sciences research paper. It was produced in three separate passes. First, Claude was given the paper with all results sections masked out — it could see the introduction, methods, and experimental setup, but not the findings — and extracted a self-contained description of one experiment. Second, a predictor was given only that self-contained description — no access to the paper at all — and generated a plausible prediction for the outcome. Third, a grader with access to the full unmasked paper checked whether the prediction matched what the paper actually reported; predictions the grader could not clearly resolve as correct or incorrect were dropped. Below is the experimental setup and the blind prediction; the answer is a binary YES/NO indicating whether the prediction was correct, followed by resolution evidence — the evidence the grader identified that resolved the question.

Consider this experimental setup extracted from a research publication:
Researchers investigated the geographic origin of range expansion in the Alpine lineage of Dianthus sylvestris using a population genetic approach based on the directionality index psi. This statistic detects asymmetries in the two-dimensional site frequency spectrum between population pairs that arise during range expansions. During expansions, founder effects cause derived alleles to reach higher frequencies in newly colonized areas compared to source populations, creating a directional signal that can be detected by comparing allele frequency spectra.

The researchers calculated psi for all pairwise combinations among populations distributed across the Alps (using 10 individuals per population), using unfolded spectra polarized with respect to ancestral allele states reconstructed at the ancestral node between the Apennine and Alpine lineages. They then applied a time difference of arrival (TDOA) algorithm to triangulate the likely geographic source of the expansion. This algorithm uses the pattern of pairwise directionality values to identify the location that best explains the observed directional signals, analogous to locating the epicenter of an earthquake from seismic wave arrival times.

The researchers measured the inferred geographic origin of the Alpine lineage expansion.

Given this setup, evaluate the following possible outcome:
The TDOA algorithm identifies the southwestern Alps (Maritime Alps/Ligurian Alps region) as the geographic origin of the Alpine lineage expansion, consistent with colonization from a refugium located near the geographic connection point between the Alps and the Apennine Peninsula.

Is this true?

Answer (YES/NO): NO